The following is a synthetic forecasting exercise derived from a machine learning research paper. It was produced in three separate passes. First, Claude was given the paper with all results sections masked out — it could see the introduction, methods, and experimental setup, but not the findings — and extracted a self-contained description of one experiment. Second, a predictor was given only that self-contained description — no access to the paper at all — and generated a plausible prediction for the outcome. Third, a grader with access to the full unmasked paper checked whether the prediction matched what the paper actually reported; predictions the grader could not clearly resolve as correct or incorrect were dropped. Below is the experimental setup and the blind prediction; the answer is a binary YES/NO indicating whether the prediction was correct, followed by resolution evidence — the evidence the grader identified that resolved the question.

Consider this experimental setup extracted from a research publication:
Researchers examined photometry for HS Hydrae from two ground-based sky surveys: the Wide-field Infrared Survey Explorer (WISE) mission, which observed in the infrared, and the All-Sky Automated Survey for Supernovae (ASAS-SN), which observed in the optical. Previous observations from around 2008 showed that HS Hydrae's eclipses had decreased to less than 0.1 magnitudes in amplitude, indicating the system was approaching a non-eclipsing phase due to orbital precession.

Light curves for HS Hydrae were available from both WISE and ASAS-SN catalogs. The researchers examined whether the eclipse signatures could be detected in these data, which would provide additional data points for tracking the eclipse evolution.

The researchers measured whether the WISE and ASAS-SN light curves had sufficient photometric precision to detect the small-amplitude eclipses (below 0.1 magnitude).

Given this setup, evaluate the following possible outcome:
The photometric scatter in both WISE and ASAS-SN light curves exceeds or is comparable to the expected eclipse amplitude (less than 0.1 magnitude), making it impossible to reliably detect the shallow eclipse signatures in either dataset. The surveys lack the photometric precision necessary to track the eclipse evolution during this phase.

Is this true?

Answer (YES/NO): YES